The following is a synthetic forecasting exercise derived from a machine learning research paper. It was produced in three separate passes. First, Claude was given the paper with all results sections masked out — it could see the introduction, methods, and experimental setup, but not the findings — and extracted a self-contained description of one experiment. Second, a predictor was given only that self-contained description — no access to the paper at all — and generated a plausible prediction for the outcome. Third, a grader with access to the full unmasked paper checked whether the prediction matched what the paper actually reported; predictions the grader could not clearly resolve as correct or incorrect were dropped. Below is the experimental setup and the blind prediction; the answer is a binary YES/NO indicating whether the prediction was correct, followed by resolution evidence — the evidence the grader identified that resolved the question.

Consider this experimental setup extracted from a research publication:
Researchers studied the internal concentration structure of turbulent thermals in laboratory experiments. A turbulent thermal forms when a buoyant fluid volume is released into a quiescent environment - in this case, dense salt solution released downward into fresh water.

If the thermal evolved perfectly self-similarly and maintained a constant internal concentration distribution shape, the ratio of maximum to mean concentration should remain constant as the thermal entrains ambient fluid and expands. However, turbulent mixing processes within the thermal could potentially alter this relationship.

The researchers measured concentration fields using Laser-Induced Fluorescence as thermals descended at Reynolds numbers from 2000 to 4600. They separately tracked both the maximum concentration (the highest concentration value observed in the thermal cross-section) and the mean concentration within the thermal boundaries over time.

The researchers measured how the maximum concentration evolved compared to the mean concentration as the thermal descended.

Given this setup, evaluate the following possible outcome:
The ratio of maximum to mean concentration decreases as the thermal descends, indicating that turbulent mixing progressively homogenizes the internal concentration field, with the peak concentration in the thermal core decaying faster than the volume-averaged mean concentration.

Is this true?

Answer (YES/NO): NO